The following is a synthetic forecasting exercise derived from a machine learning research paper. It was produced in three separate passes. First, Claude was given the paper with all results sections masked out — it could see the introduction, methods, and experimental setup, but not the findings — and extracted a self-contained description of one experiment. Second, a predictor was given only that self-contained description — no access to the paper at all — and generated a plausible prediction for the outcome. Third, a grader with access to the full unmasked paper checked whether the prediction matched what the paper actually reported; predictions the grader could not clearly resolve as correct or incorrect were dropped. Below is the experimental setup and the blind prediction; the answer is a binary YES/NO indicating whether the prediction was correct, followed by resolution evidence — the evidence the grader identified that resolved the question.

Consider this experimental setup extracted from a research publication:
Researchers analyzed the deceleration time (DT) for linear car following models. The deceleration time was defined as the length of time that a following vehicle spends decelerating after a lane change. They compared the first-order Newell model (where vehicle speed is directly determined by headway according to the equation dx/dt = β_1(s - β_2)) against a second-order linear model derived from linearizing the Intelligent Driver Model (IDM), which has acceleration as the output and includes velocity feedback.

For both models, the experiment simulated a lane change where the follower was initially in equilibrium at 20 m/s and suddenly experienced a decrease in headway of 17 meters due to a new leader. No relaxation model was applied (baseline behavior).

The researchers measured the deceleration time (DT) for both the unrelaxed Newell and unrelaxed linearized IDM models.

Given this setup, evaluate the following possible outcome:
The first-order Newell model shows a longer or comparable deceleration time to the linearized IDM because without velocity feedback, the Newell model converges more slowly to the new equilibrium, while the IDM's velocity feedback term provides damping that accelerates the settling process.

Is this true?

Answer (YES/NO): NO